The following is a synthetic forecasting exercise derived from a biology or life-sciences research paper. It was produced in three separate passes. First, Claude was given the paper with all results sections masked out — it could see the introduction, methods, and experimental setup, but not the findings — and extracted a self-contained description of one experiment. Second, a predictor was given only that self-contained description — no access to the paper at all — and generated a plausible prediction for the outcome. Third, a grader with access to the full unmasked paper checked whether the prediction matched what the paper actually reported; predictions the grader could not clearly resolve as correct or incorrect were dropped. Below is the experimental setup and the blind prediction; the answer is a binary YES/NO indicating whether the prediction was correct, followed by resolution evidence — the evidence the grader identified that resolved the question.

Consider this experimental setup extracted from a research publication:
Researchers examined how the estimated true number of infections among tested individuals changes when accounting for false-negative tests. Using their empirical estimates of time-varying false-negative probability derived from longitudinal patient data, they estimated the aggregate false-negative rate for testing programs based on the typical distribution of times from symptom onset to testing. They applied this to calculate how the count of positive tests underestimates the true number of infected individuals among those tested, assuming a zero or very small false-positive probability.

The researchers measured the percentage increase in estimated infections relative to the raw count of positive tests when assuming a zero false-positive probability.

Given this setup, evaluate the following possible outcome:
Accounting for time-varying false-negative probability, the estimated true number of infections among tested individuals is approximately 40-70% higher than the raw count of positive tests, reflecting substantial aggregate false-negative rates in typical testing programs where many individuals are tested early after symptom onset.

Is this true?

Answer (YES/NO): NO